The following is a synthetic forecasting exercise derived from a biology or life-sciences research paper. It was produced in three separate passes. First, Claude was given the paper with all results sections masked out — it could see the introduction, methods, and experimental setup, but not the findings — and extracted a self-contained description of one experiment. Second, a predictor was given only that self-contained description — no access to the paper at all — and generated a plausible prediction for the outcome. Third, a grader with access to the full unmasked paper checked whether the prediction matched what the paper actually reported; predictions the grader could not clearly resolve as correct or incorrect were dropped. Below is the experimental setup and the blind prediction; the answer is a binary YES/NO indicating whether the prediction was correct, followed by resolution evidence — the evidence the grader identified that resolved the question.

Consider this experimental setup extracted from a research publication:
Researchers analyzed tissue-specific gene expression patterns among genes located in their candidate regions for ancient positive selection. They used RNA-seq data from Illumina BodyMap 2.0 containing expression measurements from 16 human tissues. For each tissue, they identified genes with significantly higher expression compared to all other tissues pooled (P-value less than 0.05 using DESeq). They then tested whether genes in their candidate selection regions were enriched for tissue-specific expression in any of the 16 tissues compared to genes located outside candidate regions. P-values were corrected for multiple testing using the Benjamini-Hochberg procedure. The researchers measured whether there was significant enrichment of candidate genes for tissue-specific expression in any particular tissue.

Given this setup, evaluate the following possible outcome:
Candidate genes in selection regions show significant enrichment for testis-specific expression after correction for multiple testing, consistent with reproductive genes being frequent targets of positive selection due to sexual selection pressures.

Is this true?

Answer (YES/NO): NO